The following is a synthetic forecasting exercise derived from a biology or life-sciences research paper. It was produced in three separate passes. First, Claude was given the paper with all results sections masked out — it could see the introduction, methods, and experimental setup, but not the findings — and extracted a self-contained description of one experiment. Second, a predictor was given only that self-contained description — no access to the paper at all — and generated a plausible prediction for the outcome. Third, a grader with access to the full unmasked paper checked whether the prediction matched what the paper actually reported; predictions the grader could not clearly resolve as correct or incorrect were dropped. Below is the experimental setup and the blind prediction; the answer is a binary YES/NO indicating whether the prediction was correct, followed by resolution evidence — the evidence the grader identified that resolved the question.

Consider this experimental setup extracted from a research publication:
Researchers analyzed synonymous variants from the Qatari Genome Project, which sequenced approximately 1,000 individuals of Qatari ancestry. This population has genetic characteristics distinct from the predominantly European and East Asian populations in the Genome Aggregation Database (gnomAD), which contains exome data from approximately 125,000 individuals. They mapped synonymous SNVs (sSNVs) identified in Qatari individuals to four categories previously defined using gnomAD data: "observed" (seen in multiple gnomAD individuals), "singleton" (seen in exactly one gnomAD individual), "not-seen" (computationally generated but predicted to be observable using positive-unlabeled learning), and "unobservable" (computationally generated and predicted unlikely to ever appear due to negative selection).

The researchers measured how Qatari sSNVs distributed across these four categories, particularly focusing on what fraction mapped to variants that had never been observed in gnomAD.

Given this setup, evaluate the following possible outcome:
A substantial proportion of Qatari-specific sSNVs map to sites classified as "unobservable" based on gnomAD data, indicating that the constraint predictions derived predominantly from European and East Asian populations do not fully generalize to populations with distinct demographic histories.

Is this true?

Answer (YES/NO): NO